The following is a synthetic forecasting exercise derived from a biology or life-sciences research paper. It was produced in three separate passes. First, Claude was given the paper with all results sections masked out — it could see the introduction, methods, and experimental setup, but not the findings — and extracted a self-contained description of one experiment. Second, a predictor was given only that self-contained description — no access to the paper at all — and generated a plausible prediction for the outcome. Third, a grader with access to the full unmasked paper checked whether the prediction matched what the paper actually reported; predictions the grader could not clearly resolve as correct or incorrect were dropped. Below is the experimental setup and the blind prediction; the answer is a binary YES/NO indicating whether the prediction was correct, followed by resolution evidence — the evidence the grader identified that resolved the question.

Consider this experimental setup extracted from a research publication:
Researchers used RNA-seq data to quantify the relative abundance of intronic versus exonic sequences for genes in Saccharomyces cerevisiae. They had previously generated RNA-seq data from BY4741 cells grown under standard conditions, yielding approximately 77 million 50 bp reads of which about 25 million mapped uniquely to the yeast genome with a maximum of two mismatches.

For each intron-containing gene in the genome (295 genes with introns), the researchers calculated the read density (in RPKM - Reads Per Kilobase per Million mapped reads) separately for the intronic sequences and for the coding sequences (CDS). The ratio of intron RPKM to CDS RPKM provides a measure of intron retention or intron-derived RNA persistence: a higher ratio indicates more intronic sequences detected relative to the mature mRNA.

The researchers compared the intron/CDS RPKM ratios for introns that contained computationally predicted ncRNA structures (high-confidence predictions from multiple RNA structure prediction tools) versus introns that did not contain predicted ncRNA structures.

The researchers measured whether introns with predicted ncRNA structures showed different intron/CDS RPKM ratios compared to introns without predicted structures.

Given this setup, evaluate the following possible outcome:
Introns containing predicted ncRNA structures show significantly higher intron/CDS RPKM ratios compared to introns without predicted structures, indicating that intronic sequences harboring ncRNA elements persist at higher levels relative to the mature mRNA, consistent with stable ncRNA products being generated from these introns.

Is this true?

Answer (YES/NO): YES